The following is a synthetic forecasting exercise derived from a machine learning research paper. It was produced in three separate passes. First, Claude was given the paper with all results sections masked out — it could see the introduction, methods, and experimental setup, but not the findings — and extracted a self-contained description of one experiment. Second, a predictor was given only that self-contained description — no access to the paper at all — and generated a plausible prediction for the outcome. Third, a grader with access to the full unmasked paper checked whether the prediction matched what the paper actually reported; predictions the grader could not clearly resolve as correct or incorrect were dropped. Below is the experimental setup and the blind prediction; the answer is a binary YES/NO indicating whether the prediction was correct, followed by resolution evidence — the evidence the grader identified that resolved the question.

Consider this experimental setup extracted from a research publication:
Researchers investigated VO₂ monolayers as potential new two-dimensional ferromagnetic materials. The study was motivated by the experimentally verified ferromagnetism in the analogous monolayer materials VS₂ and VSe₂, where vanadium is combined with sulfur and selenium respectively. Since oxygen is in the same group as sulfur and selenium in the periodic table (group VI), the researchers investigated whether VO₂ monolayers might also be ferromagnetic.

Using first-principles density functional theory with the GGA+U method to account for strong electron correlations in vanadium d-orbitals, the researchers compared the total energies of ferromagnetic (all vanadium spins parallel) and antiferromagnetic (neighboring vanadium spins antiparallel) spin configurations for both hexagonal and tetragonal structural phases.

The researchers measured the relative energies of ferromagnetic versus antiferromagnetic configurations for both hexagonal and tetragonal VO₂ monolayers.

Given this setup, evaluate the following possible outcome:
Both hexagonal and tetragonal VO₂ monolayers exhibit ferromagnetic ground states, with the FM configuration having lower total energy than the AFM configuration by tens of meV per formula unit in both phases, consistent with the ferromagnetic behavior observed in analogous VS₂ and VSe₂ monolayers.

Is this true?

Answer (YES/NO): NO